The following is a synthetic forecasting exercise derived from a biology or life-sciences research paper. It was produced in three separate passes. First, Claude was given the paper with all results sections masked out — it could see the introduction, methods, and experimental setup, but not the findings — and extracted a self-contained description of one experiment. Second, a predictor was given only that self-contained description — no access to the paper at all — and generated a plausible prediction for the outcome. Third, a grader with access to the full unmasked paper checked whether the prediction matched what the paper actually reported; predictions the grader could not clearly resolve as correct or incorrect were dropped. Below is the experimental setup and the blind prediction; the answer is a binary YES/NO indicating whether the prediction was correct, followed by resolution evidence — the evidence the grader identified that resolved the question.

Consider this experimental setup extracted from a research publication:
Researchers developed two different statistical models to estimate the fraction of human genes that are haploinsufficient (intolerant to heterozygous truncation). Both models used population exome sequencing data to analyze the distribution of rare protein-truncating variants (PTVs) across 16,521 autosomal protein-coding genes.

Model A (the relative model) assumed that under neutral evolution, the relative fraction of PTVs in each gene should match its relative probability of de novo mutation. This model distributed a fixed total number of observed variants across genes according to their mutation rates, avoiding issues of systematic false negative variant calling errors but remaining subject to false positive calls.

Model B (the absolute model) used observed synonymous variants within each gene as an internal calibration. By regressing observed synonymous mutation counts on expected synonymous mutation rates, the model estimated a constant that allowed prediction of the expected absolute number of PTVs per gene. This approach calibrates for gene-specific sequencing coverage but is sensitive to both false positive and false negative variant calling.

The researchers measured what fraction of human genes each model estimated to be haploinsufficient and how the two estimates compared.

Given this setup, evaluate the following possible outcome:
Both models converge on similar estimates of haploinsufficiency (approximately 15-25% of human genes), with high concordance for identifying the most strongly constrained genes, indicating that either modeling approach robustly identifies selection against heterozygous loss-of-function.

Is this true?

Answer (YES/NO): NO